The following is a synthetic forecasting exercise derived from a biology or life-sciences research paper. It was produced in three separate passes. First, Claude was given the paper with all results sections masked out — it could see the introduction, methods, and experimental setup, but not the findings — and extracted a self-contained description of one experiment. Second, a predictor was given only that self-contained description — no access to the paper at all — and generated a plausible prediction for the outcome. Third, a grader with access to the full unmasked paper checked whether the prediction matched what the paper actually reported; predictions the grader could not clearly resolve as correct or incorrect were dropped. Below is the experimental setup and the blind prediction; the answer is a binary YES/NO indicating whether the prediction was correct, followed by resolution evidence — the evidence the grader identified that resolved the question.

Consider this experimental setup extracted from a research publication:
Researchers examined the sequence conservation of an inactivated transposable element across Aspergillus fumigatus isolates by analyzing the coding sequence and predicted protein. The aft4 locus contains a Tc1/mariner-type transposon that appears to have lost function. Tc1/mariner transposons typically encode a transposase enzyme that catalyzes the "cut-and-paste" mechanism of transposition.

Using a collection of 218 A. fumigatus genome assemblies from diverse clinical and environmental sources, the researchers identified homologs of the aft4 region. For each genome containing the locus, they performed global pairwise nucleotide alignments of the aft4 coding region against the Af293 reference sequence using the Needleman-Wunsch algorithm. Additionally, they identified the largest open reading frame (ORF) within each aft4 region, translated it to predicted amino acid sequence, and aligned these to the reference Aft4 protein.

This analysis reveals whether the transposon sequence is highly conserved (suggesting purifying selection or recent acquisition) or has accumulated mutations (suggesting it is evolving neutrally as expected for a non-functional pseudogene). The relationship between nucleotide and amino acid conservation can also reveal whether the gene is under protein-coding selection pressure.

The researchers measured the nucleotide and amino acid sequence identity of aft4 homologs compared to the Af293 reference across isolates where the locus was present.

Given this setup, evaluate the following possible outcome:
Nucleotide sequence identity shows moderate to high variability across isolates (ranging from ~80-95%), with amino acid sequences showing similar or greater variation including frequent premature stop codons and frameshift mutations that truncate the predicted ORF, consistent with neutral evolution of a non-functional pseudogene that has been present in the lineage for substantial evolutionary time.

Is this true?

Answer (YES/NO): NO